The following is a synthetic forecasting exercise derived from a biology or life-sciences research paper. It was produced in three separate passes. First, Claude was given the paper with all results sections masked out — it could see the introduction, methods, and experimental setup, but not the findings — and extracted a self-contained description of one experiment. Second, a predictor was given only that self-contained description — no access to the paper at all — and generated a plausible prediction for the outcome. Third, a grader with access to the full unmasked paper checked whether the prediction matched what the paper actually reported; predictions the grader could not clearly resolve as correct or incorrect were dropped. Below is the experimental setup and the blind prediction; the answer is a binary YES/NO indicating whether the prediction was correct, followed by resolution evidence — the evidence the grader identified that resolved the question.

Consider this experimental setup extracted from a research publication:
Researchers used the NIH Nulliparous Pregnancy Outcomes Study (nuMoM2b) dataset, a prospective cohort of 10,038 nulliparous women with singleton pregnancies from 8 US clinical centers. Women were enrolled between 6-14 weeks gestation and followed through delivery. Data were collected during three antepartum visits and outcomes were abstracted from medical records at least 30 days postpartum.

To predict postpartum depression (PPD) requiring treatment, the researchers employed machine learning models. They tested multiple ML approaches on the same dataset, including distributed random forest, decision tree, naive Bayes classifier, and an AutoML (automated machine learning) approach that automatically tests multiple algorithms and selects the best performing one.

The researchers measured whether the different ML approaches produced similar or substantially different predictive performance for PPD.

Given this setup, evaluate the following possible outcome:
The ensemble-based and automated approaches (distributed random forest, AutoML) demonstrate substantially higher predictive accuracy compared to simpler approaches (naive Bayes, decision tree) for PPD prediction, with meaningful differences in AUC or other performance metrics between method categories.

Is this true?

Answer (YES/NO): NO